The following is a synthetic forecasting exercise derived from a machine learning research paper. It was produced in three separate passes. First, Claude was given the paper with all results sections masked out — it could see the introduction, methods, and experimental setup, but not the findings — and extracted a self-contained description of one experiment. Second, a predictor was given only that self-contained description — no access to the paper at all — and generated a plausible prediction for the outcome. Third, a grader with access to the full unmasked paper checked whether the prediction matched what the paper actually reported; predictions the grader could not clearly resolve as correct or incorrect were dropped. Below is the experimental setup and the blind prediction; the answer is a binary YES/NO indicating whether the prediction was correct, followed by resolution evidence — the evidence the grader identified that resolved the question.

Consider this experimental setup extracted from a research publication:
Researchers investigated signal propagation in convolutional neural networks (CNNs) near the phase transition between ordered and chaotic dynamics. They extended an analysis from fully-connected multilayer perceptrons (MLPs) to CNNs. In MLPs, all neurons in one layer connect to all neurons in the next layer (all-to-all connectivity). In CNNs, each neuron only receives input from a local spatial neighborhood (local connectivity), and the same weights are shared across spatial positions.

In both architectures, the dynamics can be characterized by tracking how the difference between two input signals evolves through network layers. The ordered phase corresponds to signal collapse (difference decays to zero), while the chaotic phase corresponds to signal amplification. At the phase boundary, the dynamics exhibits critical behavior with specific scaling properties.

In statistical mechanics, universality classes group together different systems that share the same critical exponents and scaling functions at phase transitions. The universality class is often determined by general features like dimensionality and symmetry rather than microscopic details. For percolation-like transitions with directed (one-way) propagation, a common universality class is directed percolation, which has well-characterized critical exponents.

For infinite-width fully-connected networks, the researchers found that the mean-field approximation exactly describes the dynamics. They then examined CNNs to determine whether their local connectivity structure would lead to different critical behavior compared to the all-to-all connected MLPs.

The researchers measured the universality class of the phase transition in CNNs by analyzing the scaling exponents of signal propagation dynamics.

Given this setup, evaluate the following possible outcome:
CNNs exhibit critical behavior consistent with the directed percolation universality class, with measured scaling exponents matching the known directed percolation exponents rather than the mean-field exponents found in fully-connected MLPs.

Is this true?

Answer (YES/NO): YES